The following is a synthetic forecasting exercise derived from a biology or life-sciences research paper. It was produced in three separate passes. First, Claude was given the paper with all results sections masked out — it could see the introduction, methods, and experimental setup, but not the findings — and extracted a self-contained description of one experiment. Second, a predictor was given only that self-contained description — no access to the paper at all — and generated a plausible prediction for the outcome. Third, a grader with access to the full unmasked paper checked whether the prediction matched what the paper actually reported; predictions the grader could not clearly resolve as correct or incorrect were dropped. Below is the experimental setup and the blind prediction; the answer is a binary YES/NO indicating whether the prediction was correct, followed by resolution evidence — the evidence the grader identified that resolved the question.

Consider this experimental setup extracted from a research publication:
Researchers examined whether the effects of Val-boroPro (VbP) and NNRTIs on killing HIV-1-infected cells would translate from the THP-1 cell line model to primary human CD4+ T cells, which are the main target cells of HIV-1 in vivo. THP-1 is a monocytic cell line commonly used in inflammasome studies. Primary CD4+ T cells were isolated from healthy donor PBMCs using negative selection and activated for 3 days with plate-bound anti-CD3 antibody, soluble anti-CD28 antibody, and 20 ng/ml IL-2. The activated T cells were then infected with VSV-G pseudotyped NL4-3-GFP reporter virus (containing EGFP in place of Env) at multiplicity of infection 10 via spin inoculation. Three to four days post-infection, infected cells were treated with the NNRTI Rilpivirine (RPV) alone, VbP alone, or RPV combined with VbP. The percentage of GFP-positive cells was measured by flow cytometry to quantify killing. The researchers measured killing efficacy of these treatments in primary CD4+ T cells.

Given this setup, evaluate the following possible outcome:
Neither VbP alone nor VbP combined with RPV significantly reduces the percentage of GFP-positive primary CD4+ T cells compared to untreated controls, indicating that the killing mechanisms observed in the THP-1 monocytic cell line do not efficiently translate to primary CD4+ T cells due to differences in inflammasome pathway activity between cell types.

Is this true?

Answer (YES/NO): NO